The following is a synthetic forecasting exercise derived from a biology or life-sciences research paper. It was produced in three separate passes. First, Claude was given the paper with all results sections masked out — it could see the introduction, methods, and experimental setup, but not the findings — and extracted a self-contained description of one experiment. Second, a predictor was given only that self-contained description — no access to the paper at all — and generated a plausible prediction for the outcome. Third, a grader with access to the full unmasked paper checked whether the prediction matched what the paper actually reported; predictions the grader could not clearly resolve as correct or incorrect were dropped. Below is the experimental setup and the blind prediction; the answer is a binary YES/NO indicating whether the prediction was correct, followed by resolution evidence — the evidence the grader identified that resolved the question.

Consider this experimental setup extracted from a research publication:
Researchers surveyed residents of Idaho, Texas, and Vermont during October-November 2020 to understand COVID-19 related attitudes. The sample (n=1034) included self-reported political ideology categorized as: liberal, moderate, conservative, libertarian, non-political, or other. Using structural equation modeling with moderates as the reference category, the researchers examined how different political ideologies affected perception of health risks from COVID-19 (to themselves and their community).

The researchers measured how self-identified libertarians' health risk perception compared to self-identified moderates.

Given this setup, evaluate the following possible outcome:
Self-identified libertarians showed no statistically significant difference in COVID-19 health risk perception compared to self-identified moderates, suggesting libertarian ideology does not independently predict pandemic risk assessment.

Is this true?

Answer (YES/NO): NO